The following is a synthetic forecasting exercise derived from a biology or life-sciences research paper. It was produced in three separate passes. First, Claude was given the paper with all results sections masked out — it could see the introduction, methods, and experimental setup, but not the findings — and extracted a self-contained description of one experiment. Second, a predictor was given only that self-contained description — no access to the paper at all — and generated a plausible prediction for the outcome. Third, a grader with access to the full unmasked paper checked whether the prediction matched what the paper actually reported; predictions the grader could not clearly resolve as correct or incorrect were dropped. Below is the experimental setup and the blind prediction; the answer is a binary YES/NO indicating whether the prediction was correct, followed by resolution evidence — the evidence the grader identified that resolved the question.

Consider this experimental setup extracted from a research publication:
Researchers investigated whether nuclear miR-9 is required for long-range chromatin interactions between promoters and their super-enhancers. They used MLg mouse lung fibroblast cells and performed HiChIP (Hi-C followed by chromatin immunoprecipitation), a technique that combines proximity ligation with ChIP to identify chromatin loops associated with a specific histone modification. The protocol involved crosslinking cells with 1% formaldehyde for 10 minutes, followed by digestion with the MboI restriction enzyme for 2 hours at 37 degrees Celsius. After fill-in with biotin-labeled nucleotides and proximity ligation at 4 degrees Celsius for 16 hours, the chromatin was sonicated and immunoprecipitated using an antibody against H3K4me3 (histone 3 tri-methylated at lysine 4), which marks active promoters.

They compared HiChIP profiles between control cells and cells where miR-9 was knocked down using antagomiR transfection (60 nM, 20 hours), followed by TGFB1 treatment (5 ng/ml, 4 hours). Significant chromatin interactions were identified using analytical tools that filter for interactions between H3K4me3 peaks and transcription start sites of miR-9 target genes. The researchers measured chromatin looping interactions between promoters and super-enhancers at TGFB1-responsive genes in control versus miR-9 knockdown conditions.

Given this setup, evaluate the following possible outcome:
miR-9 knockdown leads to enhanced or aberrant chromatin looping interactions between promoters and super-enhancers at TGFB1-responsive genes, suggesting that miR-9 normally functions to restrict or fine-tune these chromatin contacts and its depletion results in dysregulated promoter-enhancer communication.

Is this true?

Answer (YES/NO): NO